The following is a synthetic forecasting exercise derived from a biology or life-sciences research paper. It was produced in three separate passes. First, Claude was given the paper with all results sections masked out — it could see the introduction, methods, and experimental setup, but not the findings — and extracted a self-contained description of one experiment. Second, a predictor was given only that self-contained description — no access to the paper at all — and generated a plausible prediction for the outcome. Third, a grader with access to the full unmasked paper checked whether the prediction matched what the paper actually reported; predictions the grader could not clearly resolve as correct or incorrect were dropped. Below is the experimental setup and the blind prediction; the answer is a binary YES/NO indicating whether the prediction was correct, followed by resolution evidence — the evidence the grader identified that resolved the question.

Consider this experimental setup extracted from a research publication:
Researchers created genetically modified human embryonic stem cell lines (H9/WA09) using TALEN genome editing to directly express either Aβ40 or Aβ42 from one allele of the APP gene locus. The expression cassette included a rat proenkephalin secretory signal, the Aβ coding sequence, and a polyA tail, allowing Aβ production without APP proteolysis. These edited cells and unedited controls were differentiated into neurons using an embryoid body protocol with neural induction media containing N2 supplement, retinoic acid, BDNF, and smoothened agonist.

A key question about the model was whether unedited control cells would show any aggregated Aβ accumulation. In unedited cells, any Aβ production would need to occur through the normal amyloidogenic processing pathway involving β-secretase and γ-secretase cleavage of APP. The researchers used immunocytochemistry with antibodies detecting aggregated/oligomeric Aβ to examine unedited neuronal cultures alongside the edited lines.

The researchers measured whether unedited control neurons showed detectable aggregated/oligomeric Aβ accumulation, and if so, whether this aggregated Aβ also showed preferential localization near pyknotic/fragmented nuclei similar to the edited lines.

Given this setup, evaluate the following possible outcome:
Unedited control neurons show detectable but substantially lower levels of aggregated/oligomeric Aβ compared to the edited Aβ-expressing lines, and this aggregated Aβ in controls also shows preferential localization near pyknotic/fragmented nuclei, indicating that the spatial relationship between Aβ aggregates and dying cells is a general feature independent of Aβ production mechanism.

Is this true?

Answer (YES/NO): YES